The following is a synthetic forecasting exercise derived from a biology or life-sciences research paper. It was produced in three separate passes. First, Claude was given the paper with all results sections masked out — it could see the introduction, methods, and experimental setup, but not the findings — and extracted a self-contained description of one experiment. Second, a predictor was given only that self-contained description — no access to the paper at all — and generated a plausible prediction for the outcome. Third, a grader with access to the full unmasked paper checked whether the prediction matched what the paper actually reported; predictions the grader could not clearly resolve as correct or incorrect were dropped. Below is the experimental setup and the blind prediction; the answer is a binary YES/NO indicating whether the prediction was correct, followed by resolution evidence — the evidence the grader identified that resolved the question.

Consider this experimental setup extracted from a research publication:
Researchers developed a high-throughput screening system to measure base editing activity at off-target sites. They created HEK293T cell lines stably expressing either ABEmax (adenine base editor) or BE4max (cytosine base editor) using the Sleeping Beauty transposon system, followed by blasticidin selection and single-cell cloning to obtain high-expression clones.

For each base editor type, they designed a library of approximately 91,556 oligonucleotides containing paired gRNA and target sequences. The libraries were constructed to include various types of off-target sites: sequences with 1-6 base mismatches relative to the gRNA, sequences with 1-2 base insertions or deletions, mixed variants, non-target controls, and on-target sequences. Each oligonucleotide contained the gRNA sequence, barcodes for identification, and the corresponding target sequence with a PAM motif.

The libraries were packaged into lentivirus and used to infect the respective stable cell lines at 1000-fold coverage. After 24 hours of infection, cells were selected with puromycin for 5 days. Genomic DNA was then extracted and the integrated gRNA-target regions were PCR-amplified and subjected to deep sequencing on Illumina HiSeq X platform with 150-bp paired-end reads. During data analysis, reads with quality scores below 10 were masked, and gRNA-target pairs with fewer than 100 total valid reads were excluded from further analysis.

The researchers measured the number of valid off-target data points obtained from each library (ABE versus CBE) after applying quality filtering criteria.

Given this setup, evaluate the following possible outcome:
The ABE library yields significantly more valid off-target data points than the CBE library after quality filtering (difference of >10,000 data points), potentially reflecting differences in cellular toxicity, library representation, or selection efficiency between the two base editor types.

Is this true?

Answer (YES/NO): NO